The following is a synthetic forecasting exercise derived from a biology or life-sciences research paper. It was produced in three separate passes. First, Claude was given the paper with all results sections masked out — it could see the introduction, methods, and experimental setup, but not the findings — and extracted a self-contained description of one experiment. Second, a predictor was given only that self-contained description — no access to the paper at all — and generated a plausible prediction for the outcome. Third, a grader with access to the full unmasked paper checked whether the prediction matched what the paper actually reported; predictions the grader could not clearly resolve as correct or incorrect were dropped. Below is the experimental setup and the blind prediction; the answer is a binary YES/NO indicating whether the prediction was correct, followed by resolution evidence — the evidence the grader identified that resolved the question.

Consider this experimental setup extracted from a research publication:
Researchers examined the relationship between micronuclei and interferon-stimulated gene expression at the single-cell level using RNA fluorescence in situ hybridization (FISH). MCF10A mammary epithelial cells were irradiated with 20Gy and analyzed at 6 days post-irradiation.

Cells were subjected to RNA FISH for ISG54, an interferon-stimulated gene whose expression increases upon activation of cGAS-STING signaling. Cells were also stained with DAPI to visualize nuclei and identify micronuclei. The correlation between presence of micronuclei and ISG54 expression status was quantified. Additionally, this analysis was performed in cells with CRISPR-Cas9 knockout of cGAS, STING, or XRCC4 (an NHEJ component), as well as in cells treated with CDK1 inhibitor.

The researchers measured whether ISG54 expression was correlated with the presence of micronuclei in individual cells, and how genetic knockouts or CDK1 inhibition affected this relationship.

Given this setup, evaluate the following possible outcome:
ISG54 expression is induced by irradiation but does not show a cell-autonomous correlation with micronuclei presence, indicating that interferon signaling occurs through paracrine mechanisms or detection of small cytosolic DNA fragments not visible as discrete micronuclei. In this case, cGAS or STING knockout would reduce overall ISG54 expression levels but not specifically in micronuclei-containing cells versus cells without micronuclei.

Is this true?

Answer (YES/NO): NO